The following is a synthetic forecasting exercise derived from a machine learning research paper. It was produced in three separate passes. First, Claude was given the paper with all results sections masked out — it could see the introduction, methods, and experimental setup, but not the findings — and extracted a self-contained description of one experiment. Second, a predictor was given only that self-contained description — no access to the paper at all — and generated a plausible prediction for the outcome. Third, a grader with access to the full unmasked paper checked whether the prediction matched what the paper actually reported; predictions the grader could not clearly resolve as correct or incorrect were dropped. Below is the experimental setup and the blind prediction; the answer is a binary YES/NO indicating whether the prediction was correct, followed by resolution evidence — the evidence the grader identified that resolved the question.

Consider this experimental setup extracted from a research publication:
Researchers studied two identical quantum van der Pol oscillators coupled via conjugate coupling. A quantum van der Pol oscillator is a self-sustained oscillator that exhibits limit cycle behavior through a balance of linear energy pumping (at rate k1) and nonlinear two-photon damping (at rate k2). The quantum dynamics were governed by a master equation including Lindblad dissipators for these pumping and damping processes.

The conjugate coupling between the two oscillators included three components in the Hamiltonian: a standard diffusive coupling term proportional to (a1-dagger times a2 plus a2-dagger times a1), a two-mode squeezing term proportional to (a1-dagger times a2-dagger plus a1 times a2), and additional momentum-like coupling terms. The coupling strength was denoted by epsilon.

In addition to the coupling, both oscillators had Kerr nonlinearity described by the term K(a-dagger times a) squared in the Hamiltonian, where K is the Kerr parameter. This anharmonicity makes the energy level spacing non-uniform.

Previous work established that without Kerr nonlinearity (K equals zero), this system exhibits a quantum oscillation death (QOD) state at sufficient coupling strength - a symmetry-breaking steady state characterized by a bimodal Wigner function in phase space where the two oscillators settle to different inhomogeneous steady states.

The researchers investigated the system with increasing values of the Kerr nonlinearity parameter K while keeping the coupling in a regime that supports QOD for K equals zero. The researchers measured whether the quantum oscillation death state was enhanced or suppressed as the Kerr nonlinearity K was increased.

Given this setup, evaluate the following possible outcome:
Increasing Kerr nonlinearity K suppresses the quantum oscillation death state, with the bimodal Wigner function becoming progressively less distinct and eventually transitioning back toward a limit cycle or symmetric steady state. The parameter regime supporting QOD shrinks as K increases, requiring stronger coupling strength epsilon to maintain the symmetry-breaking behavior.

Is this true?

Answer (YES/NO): YES